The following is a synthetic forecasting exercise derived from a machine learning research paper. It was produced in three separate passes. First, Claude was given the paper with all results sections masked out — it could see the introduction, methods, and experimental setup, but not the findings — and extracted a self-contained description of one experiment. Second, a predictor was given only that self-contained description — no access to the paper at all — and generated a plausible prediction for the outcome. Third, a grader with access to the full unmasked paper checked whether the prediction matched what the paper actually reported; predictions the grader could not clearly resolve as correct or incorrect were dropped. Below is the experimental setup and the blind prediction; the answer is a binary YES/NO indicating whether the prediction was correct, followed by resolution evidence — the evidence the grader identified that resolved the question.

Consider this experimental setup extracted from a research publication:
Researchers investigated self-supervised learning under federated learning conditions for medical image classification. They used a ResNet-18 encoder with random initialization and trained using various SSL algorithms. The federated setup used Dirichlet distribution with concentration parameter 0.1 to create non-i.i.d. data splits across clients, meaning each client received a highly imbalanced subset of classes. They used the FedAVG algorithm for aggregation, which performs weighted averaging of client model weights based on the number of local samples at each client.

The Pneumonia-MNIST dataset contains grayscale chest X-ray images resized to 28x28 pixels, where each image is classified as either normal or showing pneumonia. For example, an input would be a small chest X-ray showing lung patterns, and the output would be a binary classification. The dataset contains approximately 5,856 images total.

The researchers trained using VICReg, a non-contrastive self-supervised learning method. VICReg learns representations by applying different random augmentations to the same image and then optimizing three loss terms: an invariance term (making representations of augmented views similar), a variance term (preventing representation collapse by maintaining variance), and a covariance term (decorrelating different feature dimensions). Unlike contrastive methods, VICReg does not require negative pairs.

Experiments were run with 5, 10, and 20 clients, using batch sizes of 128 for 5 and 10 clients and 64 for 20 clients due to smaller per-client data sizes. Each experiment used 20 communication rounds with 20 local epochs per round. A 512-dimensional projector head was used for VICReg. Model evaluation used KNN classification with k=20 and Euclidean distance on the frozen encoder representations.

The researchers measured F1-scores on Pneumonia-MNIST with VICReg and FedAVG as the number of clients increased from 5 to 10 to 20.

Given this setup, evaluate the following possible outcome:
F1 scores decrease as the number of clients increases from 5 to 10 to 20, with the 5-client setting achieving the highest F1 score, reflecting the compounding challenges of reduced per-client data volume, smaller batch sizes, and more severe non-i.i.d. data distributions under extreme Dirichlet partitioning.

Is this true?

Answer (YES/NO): NO